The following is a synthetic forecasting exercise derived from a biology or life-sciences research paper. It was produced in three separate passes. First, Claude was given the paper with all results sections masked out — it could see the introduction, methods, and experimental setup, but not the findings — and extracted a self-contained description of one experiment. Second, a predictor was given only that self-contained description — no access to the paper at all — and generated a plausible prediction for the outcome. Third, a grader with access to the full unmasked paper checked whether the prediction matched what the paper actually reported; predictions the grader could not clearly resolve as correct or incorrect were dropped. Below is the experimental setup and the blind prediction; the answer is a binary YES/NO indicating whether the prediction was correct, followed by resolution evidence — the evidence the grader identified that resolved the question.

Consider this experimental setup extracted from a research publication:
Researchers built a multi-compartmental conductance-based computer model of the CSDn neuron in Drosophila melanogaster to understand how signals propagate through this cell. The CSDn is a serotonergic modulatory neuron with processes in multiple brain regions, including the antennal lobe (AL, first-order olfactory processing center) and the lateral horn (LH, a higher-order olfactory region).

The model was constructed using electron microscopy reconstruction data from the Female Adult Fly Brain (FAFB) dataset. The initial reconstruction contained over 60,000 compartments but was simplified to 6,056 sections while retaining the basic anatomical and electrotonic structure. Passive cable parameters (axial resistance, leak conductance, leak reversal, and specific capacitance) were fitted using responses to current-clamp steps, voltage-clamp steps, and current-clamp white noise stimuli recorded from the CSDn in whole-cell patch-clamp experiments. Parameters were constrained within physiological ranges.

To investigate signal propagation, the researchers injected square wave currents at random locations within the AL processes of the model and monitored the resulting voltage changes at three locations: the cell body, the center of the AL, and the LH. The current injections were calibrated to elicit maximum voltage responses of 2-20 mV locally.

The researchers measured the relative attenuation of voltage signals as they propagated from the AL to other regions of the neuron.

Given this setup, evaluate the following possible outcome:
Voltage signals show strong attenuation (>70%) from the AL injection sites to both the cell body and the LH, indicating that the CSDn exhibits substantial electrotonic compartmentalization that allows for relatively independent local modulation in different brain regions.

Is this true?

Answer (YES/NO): NO